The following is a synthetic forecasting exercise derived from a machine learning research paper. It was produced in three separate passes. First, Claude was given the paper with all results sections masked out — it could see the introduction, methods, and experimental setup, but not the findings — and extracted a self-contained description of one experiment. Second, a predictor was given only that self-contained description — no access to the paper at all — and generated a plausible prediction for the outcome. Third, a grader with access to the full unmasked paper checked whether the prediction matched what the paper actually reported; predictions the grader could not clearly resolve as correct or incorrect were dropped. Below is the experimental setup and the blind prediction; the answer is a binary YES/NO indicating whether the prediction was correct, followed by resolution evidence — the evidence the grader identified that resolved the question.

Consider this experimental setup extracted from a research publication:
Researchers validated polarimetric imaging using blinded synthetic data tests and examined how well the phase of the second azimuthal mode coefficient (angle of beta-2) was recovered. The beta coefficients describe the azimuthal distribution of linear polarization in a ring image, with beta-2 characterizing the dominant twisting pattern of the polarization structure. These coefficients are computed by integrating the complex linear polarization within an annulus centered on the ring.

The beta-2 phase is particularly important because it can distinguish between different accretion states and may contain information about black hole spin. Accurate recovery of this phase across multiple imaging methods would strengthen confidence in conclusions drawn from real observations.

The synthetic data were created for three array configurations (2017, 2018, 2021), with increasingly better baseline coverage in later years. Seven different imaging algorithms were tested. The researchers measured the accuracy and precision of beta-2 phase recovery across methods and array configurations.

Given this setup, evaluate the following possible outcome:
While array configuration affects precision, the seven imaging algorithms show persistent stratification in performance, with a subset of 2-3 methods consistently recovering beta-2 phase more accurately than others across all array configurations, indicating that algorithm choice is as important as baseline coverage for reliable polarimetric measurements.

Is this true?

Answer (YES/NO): NO